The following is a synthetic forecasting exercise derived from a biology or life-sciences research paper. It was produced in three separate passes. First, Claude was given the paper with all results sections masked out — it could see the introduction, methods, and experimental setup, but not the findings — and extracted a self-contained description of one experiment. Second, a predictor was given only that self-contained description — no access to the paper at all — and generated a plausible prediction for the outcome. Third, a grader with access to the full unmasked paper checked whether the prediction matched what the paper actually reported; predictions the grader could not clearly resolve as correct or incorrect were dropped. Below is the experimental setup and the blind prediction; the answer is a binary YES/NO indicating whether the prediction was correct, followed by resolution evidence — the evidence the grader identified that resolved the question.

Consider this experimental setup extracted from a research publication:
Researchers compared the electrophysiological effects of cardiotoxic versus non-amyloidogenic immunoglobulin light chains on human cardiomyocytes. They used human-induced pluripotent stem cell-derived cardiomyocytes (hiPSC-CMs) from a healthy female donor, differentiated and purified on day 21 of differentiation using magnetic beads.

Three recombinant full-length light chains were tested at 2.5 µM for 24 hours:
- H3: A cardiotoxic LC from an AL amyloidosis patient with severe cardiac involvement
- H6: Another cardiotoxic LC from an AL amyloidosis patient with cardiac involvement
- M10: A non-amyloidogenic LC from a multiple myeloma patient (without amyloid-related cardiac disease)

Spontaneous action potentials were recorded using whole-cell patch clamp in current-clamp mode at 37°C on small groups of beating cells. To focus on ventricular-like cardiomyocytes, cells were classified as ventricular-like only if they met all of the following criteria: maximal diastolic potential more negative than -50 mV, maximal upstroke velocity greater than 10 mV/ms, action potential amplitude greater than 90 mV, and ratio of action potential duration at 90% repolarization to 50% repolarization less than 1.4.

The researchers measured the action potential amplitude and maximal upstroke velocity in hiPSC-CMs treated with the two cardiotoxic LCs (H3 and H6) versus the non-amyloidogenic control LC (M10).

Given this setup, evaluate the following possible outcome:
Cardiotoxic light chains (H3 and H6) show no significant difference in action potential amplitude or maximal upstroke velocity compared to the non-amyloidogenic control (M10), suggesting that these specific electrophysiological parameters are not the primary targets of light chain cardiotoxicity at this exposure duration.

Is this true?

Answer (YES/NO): NO